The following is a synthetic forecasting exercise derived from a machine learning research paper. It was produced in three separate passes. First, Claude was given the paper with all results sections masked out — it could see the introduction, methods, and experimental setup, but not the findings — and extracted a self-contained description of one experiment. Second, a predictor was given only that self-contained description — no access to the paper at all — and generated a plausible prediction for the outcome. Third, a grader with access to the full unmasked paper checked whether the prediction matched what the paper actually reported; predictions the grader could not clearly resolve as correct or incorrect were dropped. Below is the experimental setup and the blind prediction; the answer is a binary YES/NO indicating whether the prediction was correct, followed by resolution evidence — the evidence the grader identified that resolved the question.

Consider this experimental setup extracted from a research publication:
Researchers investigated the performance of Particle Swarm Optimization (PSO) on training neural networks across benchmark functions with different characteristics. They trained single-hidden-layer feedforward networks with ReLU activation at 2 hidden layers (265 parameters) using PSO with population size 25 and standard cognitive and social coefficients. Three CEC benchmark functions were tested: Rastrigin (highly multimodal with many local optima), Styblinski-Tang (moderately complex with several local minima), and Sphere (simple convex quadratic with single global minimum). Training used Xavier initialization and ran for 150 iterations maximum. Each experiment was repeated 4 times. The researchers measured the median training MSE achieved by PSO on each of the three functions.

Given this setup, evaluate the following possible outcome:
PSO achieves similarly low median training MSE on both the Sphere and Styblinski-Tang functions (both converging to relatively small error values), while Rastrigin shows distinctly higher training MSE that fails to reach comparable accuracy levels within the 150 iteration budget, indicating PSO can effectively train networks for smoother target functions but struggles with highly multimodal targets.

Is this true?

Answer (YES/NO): NO